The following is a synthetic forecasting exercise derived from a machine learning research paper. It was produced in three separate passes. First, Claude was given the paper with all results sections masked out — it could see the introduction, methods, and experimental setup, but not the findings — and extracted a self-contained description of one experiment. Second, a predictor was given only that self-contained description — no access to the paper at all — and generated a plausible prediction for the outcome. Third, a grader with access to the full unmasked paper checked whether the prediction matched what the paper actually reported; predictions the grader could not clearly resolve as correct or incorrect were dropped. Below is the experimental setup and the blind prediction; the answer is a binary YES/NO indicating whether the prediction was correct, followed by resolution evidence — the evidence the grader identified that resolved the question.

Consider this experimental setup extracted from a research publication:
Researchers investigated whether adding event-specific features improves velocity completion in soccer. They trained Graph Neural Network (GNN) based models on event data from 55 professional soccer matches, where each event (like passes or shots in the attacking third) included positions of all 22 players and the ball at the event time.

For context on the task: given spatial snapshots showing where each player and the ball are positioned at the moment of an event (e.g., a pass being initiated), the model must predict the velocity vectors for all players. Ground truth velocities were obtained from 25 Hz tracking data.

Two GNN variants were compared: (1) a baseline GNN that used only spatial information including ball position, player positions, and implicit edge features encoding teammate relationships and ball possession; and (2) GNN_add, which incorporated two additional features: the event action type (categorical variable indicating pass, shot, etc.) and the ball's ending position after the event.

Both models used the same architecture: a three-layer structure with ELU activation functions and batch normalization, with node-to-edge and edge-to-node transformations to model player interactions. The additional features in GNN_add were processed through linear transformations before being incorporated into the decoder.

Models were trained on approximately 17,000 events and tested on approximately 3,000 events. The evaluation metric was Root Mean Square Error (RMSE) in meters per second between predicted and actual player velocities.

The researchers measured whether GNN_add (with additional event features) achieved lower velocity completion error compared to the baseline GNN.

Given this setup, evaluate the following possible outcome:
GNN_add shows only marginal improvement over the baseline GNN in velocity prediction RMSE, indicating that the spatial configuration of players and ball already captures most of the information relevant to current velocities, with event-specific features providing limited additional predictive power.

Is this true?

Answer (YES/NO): YES